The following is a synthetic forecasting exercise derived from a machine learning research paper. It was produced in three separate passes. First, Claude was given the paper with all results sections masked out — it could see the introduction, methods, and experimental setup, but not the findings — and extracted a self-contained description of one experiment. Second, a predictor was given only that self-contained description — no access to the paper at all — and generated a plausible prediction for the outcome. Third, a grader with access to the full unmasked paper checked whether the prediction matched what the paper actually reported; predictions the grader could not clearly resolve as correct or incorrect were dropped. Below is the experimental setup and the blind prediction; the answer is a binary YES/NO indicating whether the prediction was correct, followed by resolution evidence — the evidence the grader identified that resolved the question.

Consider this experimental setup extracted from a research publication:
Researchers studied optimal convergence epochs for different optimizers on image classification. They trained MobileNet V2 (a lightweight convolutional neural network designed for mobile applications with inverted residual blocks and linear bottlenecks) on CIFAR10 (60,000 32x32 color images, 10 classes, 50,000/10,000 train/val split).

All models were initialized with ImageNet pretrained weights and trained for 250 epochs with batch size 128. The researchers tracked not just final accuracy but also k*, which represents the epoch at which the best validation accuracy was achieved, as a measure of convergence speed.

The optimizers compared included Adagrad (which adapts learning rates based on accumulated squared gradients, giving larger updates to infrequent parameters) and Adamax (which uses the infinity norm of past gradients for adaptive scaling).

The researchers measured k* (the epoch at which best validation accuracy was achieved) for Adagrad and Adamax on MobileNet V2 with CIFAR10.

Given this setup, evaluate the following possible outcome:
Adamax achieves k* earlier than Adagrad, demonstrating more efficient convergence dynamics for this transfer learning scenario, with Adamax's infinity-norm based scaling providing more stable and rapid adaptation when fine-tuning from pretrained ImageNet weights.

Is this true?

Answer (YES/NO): YES